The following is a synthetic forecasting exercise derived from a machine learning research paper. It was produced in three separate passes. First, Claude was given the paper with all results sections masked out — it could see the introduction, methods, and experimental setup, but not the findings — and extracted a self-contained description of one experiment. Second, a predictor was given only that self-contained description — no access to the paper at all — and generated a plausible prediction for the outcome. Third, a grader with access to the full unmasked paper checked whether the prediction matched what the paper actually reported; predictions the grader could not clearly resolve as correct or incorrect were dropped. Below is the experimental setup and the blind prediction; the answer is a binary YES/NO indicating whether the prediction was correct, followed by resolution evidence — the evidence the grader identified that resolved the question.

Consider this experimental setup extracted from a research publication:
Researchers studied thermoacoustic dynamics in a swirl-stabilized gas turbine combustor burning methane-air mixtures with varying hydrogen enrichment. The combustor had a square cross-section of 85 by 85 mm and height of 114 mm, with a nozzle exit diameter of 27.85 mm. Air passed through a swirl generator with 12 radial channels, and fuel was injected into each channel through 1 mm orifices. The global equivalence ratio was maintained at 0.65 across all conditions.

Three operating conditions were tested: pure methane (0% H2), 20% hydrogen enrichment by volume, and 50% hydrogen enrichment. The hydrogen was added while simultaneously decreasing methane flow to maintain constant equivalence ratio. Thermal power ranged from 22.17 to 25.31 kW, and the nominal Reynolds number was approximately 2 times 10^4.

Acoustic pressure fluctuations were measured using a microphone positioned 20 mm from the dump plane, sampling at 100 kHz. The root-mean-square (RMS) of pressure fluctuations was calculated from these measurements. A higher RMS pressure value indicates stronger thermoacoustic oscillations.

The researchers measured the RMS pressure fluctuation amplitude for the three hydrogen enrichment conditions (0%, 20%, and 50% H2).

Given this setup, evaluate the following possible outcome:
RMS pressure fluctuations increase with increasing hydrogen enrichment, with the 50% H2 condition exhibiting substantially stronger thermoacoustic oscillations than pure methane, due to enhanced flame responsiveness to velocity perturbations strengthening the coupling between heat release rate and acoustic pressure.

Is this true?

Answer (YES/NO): NO